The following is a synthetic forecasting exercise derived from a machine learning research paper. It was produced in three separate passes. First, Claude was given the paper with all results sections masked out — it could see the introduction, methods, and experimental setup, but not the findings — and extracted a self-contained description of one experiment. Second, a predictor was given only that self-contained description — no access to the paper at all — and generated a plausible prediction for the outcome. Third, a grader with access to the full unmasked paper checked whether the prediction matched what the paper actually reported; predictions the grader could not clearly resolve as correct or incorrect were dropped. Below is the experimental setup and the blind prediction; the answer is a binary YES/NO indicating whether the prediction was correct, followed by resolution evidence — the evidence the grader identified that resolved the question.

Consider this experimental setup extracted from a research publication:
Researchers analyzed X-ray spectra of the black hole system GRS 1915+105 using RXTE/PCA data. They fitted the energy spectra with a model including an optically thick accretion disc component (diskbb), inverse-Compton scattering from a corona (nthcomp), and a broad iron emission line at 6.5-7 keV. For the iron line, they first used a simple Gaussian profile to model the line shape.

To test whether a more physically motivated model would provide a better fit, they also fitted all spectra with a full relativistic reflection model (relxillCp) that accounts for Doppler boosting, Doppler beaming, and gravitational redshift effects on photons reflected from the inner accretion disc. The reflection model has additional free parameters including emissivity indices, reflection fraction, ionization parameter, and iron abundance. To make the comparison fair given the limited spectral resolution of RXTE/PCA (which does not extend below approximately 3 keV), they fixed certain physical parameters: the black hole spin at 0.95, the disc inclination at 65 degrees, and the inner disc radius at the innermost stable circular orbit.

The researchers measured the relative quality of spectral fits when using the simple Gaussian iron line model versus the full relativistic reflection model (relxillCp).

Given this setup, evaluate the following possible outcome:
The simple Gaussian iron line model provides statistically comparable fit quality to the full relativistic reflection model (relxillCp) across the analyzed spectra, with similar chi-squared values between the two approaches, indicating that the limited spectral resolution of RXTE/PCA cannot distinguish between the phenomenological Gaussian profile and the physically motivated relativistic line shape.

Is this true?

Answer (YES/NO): YES